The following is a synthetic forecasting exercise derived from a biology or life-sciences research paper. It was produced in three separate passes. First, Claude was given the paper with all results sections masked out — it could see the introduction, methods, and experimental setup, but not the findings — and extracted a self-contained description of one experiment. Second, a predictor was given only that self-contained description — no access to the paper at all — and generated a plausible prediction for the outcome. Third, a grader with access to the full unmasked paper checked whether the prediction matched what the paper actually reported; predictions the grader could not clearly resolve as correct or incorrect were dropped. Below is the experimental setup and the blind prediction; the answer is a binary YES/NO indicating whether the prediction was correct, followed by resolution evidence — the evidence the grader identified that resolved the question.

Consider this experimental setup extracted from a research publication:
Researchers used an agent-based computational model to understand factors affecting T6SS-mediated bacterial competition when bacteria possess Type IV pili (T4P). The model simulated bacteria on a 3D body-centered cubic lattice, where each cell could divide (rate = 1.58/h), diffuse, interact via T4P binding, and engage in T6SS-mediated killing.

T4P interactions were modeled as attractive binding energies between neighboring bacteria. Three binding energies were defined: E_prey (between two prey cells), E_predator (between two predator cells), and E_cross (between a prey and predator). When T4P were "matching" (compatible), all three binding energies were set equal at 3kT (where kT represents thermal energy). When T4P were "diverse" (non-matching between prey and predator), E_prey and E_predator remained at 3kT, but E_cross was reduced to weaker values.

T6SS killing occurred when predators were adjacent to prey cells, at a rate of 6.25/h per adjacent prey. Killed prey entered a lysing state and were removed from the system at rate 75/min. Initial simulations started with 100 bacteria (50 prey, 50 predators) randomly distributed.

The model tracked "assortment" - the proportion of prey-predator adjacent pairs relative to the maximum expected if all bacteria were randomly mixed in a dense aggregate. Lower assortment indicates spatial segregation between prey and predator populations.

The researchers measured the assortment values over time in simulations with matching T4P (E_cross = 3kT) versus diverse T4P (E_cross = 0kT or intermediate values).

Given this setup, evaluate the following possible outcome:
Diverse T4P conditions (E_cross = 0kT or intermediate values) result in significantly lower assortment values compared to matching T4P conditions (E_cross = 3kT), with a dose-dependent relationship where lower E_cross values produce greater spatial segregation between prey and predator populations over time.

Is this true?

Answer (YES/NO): YES